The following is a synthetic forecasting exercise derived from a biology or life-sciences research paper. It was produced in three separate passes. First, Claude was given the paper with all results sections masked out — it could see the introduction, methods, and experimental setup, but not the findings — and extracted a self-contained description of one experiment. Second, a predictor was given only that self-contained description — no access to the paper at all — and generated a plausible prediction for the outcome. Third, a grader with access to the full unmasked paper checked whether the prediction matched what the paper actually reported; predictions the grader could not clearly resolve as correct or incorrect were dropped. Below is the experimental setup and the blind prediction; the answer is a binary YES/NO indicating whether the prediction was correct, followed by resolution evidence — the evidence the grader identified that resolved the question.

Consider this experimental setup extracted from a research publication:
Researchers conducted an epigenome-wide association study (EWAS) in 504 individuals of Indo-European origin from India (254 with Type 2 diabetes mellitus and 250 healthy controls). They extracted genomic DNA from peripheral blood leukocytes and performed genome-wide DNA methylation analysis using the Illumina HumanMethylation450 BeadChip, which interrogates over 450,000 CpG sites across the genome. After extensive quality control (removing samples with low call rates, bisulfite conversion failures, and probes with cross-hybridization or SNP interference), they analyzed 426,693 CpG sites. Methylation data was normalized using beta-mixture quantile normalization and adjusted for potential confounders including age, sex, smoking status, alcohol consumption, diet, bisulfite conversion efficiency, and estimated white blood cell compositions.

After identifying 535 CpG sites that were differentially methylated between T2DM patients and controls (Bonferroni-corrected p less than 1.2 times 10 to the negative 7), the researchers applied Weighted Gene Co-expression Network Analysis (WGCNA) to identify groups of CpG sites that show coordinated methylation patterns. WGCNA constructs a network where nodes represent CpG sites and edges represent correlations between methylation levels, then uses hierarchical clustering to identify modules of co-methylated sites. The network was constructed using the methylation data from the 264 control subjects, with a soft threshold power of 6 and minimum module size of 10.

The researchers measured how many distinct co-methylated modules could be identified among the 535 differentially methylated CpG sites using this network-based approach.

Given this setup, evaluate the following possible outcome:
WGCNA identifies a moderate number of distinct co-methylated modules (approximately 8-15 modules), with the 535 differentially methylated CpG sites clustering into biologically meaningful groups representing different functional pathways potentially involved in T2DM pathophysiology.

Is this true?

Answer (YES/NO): NO